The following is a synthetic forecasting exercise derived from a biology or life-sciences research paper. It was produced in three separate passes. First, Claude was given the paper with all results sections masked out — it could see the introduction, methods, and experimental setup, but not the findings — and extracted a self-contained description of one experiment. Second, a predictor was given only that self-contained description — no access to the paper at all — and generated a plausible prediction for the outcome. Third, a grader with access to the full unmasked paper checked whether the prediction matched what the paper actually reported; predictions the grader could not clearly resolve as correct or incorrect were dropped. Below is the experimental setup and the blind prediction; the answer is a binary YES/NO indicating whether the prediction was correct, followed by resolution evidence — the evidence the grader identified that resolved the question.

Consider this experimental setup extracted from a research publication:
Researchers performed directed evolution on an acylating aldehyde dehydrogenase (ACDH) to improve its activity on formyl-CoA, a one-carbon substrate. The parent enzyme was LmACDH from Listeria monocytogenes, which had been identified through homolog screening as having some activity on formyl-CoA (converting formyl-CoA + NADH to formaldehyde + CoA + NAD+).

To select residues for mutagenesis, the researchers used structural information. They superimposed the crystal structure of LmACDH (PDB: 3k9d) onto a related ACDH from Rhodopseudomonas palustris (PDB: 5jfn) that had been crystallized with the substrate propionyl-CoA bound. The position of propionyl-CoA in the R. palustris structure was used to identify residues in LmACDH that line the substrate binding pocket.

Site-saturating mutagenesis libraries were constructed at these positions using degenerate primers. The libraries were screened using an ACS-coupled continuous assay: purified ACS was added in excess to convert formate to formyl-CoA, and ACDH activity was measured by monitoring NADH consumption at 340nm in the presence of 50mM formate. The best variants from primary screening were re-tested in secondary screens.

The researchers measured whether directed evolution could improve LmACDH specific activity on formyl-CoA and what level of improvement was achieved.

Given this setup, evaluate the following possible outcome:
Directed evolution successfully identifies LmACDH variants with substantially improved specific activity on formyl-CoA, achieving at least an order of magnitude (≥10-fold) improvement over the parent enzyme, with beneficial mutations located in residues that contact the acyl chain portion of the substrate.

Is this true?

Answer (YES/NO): NO